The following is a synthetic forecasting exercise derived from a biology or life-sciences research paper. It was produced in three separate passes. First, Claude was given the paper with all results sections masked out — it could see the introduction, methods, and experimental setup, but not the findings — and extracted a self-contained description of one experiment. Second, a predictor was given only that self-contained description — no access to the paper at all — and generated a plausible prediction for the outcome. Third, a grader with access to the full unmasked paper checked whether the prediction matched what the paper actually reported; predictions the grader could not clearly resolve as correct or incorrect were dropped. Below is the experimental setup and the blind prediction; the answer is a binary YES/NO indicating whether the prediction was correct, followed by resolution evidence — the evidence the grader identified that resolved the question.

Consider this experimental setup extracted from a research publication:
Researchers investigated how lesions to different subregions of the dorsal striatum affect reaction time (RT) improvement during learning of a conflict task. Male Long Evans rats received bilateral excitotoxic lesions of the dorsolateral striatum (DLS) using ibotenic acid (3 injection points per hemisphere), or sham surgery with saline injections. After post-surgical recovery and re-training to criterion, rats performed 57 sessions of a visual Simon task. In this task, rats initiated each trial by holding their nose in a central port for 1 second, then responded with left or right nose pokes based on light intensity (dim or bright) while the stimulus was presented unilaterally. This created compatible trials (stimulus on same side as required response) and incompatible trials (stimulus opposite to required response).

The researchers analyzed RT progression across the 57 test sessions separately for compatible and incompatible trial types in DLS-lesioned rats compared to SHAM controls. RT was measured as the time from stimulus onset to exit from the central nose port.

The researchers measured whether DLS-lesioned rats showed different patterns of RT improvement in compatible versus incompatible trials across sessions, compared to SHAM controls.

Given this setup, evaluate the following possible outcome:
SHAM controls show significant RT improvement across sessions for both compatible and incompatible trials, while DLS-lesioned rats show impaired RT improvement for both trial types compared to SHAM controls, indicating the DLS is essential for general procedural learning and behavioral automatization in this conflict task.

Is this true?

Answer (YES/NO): NO